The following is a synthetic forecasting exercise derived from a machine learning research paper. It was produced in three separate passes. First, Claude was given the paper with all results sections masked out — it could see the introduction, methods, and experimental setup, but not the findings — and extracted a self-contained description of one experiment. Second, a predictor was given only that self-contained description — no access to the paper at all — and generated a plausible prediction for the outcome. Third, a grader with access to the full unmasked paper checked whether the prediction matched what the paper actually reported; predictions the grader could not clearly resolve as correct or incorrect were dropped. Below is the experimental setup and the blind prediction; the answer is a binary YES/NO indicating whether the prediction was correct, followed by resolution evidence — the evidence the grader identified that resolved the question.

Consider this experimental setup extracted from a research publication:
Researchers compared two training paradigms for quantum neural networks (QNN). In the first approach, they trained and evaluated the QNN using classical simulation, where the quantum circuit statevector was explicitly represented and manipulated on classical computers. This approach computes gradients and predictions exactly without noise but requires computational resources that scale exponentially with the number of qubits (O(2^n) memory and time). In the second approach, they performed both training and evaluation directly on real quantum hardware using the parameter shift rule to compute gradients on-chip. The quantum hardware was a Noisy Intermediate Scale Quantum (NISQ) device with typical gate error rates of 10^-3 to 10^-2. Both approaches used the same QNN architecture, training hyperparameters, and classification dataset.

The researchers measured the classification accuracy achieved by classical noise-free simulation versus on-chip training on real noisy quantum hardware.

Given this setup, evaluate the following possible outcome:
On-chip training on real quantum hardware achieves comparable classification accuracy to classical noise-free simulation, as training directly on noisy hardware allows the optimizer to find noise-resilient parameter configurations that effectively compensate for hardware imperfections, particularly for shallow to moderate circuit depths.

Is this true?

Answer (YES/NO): YES